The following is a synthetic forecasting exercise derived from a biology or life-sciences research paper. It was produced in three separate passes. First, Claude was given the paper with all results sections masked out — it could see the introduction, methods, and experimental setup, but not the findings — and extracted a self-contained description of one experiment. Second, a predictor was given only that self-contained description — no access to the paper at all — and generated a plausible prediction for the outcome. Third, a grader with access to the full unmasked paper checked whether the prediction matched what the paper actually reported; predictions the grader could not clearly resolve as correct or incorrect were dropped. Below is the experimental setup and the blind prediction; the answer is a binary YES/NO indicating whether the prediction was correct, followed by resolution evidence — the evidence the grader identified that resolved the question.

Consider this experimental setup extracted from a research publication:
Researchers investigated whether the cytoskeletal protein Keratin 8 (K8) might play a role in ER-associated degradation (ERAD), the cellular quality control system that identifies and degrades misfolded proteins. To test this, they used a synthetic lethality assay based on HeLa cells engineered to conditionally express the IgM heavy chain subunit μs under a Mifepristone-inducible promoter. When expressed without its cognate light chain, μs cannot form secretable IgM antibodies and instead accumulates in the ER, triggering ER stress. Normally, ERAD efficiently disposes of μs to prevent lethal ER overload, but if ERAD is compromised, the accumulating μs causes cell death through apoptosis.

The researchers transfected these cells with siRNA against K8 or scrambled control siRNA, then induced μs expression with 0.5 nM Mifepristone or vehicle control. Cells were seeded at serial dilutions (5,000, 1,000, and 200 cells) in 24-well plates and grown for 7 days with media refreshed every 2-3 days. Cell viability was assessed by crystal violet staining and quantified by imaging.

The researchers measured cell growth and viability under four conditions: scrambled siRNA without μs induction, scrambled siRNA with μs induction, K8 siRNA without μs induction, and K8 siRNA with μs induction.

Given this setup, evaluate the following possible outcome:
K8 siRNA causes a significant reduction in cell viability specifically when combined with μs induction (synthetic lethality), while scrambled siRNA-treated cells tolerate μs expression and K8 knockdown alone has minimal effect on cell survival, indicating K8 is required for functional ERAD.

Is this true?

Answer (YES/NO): YES